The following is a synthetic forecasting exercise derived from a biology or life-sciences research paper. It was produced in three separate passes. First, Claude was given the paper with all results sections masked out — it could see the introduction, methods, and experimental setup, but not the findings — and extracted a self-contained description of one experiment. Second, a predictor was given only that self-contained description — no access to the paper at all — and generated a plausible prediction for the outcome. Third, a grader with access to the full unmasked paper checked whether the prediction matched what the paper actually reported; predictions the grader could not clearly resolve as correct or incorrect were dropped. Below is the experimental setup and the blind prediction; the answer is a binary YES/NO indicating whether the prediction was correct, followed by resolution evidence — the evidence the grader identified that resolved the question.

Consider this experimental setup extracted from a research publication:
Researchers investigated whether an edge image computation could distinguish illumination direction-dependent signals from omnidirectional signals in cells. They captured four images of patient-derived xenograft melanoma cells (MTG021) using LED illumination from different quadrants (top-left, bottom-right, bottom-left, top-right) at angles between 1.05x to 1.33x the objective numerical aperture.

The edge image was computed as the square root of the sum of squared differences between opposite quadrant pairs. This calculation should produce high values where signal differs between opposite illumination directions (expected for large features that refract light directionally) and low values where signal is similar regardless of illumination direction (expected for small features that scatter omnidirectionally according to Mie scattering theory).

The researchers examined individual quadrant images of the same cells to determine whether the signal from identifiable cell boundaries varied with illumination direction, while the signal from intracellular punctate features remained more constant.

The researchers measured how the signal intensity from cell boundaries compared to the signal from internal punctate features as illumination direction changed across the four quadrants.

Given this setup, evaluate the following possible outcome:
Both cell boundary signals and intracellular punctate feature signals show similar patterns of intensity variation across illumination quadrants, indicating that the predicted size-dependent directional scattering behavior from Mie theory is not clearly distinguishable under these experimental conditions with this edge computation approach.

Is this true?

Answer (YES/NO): NO